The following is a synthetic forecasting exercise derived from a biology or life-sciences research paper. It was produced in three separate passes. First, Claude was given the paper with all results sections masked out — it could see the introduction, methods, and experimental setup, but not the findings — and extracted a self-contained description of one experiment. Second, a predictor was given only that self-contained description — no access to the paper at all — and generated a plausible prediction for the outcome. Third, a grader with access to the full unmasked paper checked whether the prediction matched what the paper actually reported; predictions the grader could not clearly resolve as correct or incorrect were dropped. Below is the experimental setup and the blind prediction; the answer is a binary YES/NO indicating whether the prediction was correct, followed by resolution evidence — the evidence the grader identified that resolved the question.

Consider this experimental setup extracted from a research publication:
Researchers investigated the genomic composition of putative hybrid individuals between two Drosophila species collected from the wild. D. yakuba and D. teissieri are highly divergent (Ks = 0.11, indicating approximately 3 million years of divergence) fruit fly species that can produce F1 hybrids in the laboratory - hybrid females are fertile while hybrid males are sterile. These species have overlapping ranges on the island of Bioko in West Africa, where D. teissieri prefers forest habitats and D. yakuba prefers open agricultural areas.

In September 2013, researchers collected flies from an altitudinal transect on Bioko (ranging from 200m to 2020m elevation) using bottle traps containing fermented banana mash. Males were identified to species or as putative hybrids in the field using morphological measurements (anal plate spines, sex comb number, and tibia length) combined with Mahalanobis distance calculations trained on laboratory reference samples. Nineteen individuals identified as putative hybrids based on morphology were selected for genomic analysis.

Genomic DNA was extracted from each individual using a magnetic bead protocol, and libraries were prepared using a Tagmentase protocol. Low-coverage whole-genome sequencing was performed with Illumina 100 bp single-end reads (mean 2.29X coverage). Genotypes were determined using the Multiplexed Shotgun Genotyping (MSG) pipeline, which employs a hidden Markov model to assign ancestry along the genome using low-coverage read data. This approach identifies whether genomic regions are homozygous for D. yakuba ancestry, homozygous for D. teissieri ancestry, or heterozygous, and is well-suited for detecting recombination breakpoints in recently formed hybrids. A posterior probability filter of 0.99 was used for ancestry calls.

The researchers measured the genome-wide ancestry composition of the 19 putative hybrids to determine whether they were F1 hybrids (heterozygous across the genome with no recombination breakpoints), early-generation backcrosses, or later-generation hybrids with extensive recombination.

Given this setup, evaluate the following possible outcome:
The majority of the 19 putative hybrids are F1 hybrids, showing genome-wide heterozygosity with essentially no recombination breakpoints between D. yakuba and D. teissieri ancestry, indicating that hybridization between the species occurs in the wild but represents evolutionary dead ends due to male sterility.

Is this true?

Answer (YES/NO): YES